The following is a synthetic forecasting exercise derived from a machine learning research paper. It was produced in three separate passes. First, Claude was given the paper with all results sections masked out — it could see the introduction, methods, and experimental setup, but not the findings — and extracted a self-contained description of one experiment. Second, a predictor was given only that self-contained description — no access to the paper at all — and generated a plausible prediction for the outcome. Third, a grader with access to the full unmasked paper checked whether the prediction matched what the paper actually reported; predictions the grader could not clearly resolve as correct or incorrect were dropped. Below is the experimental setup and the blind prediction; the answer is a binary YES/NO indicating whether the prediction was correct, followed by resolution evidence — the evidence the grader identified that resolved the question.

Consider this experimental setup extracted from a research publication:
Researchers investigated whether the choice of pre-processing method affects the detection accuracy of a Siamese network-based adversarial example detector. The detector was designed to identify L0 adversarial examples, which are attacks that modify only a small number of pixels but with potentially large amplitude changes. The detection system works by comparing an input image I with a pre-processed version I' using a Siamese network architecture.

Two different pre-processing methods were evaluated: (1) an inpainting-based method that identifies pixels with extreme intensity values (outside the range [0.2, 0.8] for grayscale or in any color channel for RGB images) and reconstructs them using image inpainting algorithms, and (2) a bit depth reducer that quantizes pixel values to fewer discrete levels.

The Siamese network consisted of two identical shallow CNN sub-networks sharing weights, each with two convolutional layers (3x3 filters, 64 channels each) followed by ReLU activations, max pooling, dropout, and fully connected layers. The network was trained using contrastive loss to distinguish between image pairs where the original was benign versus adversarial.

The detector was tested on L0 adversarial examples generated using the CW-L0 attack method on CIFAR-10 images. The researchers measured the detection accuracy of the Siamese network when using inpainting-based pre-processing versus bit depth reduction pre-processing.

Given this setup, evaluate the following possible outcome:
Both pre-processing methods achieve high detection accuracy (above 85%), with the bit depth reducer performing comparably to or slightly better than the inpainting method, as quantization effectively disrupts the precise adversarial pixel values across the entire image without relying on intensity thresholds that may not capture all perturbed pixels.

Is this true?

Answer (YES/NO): YES